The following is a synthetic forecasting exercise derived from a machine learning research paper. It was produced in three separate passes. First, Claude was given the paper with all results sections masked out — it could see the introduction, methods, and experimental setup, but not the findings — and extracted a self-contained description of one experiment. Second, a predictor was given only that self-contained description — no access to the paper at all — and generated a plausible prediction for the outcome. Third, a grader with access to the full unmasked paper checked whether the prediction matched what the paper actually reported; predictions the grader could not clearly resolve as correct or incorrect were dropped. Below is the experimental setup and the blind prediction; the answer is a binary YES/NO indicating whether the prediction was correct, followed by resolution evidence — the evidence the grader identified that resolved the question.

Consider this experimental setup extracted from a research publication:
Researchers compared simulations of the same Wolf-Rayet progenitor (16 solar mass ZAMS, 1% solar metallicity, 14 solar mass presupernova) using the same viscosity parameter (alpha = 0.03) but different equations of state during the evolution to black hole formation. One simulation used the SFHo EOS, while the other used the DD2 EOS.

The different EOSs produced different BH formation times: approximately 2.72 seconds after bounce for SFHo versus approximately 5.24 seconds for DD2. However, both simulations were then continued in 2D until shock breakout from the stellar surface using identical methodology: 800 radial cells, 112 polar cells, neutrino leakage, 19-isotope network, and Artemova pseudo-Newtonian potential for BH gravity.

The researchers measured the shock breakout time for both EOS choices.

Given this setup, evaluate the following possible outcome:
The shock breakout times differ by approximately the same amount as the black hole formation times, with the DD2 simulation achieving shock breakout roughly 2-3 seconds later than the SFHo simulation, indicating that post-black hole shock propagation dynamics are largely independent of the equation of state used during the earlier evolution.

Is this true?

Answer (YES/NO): NO